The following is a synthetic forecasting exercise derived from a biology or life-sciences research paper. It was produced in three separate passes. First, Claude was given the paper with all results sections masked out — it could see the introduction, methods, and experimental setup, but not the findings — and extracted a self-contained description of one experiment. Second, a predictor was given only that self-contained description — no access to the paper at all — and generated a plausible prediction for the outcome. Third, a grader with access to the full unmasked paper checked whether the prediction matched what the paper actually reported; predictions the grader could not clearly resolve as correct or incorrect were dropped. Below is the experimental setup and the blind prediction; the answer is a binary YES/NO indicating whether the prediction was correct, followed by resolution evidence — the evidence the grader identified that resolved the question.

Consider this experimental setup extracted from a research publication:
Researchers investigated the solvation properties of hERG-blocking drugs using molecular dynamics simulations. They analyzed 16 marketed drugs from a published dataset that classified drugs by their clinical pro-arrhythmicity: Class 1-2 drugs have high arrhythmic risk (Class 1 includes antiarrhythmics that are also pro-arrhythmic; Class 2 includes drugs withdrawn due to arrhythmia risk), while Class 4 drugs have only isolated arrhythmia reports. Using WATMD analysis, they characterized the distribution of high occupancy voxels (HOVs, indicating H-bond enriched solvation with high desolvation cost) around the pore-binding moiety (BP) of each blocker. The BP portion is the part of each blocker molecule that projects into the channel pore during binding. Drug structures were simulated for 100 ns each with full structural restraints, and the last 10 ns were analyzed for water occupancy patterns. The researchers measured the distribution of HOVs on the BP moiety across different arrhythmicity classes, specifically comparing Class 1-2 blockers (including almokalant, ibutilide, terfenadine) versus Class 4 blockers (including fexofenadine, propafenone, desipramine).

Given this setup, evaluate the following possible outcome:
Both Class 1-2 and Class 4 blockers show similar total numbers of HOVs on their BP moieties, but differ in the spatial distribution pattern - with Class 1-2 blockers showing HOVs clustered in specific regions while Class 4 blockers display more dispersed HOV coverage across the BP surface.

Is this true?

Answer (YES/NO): NO